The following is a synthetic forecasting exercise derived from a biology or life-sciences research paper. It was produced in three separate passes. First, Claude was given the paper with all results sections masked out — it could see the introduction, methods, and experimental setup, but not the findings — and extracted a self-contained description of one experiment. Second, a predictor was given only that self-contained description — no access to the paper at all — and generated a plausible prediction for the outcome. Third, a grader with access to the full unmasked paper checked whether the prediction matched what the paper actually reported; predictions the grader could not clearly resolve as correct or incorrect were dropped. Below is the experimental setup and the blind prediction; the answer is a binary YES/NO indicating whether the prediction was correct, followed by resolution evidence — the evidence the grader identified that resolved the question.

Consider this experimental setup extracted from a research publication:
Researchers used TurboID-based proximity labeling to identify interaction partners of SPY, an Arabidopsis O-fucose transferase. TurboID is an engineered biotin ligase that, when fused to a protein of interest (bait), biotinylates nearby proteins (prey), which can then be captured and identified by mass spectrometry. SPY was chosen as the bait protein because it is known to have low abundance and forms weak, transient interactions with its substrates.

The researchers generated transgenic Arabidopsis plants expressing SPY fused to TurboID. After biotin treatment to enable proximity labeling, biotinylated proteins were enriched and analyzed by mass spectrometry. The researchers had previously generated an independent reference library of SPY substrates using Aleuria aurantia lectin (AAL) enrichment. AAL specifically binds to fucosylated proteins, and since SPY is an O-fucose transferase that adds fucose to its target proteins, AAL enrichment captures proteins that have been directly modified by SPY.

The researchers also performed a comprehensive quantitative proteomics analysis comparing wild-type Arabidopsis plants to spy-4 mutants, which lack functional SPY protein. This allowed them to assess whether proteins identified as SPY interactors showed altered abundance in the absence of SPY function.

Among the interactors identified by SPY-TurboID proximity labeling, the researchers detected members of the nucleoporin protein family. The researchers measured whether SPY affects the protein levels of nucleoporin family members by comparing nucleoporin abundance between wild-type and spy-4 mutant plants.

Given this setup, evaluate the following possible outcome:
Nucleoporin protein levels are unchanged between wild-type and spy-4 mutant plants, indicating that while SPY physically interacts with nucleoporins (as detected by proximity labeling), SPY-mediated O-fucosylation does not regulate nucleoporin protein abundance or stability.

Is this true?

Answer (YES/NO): NO